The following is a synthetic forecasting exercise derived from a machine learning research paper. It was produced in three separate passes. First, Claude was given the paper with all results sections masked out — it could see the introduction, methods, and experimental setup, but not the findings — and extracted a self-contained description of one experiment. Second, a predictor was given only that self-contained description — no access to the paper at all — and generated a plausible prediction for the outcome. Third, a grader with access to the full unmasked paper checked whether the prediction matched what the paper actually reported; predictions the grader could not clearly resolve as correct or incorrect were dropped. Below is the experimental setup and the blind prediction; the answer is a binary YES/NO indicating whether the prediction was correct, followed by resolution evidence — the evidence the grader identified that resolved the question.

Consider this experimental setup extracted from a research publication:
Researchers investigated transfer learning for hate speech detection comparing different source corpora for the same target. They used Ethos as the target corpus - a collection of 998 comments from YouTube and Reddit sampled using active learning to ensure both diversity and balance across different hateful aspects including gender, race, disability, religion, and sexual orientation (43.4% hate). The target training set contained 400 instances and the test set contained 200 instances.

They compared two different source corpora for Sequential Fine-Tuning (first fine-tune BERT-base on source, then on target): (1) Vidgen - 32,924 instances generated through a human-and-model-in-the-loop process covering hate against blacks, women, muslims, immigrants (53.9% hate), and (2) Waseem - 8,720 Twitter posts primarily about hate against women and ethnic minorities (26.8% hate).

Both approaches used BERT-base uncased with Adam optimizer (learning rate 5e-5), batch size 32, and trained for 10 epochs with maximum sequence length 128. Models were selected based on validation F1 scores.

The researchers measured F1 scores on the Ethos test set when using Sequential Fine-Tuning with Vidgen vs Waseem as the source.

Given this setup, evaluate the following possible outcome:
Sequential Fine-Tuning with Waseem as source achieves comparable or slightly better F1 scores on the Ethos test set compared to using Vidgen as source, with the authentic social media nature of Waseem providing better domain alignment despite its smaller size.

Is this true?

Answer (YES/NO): NO